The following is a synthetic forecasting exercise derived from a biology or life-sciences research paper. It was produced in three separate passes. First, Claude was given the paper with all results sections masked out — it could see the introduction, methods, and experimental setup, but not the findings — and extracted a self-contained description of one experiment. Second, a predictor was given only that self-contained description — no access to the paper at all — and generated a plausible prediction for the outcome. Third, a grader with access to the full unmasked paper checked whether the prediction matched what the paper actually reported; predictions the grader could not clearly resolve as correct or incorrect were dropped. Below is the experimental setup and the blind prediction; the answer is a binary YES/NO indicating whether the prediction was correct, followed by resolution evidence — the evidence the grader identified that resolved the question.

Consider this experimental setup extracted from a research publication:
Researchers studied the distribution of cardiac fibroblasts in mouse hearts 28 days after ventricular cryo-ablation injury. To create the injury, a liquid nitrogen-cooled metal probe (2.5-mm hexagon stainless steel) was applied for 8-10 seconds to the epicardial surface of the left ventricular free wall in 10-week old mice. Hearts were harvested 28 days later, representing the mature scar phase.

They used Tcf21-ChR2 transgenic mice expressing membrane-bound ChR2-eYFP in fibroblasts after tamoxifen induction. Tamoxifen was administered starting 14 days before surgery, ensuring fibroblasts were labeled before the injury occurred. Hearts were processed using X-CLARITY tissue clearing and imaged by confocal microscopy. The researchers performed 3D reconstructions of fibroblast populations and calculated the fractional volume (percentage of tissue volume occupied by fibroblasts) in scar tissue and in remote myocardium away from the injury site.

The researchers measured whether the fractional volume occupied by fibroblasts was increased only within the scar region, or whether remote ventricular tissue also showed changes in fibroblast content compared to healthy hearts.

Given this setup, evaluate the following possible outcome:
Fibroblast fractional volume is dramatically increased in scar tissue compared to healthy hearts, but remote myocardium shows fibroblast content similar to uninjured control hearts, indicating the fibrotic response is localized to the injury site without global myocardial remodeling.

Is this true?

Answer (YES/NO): NO